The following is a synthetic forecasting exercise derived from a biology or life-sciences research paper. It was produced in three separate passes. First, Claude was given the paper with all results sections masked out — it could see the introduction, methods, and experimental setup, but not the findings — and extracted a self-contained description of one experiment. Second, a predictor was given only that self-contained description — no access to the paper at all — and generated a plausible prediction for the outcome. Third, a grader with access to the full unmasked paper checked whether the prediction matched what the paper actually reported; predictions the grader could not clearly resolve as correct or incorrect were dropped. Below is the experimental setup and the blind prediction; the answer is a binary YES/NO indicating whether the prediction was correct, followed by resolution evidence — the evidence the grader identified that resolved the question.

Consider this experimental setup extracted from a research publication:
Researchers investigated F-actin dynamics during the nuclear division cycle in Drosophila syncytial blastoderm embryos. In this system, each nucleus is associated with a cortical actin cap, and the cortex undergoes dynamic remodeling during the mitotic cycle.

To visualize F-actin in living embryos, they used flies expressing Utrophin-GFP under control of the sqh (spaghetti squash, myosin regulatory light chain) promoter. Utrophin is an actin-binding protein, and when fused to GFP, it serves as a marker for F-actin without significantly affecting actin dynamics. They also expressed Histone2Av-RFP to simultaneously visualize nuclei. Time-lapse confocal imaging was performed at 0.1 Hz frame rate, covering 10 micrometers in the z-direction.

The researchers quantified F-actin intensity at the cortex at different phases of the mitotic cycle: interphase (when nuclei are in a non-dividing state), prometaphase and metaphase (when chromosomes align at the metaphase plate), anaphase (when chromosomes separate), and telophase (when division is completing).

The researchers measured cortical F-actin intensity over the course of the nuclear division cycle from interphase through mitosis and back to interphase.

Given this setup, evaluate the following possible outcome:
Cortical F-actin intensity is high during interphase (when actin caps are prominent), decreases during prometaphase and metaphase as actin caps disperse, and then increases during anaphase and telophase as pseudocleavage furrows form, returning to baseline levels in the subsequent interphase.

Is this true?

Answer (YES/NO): NO